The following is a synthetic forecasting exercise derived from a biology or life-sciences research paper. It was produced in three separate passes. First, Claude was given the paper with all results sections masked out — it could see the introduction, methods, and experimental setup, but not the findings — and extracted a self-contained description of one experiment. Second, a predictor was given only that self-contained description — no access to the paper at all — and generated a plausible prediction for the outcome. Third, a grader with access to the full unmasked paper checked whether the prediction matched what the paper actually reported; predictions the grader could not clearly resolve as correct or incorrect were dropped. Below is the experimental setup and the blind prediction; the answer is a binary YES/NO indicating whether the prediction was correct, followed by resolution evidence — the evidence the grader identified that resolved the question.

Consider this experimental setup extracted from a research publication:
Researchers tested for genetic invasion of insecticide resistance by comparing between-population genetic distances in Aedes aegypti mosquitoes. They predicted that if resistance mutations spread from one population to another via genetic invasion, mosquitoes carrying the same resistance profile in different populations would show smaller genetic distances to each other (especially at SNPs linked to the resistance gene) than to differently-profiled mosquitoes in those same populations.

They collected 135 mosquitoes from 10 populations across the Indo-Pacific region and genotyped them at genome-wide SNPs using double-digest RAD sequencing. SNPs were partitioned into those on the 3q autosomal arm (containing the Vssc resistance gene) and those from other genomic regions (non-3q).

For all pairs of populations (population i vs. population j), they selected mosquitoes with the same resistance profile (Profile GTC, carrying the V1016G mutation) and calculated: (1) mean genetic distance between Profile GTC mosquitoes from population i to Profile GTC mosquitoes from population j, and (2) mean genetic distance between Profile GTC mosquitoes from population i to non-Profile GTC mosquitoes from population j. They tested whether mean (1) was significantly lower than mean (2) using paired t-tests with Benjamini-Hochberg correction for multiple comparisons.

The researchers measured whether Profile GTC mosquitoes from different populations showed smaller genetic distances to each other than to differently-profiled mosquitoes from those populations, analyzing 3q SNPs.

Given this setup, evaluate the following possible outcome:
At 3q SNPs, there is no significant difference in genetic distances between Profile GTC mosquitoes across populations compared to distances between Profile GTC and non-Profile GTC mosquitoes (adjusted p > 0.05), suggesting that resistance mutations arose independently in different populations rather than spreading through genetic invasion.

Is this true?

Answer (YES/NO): NO